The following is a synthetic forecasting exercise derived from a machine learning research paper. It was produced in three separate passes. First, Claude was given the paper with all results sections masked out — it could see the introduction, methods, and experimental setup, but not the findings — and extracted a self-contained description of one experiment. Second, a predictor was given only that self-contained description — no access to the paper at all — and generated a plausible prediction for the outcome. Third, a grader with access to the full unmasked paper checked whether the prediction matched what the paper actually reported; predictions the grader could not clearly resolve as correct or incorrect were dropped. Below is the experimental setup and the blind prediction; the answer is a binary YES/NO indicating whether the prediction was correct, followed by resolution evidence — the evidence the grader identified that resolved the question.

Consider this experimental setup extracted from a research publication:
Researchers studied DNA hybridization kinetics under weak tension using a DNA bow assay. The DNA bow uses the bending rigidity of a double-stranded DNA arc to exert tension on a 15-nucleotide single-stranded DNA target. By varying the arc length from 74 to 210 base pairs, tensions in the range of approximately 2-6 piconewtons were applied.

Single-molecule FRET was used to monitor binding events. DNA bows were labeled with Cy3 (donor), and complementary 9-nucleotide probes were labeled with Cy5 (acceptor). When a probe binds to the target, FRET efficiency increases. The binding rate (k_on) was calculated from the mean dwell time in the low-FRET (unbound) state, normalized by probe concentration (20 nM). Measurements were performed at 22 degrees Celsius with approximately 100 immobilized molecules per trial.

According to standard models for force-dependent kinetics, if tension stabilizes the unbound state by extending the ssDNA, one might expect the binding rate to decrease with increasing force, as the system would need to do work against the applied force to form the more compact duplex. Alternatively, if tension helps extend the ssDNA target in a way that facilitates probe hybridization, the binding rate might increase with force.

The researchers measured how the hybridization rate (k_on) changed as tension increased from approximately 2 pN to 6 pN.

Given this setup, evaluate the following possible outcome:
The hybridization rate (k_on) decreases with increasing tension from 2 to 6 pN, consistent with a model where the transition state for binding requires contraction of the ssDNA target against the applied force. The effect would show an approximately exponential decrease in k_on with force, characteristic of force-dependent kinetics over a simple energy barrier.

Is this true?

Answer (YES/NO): NO